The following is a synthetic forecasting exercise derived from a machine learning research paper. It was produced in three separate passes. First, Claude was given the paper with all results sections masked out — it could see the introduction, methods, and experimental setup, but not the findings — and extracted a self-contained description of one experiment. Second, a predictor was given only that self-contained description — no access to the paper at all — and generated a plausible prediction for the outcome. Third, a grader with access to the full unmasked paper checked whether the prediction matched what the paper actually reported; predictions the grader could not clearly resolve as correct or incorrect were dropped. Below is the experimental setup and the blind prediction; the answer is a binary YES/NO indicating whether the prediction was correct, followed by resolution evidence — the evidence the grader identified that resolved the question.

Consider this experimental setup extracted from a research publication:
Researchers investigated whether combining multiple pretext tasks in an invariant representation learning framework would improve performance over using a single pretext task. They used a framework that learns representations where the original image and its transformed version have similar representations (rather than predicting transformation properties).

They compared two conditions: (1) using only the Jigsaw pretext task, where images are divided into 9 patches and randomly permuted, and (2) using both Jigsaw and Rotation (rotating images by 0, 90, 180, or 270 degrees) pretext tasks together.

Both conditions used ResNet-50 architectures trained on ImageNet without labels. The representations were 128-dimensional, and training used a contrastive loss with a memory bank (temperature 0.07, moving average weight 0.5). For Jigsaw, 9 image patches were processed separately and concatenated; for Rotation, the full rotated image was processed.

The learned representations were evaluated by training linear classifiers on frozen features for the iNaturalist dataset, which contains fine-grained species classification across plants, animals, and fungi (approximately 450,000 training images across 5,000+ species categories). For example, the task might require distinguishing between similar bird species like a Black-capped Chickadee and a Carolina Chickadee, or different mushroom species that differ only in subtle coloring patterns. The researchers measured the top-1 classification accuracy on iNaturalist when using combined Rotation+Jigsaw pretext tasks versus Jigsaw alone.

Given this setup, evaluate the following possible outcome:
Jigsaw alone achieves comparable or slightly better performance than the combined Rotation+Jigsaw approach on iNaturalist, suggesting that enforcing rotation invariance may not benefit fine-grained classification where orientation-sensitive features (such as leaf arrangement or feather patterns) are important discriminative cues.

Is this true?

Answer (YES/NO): NO